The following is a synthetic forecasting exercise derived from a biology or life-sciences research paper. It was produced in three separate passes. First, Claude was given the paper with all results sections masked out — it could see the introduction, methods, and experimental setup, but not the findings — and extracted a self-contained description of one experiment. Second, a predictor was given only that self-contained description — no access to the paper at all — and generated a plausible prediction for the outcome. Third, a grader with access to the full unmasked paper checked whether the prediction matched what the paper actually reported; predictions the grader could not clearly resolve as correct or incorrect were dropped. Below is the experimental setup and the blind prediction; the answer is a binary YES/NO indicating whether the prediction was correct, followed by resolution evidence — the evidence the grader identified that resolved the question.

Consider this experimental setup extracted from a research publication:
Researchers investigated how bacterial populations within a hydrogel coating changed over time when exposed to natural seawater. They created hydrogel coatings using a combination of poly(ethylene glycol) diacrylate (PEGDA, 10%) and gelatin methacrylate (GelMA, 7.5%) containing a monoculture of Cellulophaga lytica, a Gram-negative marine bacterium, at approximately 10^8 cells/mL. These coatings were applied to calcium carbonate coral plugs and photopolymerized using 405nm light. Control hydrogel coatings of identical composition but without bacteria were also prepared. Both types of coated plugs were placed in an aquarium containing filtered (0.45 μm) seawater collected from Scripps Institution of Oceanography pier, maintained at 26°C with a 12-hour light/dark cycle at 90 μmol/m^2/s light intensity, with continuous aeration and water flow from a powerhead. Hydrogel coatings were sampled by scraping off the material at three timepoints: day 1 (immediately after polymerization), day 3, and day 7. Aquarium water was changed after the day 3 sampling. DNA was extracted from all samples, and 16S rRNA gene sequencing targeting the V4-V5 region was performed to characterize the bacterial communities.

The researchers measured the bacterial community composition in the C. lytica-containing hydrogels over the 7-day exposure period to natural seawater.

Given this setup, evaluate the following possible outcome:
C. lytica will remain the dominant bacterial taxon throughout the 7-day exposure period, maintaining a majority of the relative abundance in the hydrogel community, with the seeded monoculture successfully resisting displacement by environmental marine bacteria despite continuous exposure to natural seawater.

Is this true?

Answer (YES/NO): YES